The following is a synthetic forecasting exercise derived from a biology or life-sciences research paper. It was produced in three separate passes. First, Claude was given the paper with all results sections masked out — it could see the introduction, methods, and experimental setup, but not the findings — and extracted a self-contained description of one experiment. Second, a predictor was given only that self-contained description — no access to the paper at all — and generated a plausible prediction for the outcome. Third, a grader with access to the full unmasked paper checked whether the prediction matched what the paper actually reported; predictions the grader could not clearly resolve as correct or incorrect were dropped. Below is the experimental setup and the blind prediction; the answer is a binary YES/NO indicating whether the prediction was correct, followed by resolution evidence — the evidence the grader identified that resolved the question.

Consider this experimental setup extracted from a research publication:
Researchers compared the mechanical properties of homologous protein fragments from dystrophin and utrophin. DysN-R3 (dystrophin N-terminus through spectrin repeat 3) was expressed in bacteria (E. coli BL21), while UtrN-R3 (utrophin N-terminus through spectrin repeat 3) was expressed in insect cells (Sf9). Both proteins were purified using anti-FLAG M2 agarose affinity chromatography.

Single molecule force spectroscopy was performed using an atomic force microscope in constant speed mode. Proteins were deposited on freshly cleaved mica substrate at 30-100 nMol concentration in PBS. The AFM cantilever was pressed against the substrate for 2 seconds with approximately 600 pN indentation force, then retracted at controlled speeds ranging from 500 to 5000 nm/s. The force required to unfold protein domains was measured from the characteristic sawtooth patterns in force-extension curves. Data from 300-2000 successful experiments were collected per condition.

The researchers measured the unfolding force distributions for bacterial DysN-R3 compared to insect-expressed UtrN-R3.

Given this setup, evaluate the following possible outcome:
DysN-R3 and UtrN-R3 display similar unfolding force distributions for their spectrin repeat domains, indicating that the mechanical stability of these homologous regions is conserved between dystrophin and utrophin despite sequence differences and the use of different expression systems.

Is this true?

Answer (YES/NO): NO